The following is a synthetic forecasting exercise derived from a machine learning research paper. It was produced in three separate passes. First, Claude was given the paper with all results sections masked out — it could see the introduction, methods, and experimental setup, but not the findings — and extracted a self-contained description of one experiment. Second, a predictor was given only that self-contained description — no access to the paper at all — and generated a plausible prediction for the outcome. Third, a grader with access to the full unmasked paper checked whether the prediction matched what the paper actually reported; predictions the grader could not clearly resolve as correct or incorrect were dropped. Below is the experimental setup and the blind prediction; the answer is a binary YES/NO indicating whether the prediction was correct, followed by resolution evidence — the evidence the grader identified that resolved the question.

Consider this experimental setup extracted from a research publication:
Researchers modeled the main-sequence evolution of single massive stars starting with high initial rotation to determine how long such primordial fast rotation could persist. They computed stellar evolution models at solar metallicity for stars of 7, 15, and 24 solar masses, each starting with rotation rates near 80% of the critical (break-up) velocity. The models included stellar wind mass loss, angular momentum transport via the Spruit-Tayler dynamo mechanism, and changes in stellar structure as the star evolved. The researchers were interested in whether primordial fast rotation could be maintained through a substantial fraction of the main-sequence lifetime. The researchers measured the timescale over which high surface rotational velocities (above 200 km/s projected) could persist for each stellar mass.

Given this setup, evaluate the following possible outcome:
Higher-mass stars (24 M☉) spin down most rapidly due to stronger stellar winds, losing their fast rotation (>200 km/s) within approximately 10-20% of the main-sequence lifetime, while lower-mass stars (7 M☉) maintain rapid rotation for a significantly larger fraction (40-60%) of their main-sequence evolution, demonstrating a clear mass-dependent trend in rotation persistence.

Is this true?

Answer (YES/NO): NO